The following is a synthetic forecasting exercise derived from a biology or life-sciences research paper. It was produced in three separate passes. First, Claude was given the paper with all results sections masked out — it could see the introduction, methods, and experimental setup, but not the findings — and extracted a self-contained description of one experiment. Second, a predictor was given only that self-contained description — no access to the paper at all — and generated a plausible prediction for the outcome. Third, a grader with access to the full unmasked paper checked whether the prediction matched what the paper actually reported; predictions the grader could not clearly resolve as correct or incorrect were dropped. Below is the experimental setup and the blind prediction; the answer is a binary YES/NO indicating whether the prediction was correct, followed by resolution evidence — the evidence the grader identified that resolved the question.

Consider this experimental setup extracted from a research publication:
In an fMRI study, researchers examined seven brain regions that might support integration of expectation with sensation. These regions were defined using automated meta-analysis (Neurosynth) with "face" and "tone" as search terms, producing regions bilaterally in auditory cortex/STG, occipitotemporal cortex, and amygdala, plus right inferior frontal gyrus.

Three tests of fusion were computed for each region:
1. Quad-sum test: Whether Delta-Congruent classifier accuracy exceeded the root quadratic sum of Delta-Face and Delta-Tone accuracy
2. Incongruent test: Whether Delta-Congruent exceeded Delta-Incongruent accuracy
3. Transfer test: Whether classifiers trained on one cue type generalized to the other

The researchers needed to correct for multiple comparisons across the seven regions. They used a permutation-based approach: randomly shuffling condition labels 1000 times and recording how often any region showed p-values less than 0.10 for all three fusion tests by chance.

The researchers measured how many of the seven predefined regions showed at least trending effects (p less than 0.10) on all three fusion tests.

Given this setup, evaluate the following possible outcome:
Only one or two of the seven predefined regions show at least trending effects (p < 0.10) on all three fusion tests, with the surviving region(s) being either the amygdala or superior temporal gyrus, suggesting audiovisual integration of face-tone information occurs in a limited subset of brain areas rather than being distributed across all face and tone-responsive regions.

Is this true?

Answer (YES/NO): YES